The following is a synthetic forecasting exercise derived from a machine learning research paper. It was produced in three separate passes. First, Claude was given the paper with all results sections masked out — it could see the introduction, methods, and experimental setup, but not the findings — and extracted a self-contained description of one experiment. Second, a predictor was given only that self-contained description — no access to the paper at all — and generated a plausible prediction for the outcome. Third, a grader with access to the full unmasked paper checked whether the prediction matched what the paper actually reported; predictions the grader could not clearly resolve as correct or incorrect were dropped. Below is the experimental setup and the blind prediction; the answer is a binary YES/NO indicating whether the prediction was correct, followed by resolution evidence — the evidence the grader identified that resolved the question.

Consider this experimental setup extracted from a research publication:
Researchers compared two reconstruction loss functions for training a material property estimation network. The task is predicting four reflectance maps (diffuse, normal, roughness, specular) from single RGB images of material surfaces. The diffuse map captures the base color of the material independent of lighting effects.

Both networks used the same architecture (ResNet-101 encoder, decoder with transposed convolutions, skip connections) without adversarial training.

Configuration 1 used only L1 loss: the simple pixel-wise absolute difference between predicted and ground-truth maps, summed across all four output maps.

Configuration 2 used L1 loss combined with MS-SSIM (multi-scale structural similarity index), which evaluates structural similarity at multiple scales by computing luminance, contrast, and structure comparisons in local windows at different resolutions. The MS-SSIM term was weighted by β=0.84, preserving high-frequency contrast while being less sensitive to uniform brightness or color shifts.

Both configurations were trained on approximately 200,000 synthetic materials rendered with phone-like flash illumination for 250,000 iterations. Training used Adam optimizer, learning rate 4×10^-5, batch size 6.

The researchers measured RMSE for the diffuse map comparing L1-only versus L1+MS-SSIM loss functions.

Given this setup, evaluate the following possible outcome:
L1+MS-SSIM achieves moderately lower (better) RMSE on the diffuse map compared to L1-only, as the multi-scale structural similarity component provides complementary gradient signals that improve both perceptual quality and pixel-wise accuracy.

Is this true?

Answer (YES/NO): YES